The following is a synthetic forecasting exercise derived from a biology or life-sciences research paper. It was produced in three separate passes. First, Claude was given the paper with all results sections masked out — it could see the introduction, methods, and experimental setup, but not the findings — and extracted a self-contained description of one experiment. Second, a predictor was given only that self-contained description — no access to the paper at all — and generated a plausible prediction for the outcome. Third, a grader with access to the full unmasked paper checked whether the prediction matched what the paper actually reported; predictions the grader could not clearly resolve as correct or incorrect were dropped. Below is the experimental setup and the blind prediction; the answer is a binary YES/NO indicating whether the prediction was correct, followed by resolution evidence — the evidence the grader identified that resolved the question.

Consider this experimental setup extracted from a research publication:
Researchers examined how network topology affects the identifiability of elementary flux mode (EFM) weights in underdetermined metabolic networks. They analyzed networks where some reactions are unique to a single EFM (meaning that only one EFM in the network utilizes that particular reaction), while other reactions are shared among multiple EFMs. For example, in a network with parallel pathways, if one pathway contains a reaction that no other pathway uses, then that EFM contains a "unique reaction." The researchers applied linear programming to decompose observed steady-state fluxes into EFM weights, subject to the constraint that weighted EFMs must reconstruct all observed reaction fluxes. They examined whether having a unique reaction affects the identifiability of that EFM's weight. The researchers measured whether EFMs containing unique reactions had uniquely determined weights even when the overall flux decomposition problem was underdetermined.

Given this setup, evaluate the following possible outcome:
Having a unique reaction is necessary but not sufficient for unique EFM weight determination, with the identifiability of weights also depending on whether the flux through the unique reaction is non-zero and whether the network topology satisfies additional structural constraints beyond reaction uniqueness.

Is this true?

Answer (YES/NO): NO